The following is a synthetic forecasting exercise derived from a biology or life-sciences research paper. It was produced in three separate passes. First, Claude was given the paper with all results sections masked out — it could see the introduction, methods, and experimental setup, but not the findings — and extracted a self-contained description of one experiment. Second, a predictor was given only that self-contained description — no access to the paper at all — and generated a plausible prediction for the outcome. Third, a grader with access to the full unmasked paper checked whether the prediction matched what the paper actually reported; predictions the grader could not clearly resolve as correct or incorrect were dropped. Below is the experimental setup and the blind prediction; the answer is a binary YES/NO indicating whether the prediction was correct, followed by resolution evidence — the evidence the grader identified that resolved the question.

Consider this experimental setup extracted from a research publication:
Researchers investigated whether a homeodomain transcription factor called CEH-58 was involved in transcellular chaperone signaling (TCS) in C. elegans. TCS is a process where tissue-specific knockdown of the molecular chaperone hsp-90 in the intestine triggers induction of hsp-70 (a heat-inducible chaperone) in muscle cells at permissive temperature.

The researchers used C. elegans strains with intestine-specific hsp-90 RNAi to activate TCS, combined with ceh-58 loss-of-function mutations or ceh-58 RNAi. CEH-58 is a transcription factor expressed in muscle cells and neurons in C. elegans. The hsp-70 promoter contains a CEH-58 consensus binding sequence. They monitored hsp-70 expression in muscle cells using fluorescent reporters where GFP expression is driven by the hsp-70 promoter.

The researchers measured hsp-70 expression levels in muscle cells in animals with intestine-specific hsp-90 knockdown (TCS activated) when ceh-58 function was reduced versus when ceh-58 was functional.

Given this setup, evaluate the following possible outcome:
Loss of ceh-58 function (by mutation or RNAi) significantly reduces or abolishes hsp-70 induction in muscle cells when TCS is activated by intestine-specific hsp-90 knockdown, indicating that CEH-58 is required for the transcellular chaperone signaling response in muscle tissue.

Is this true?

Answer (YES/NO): YES